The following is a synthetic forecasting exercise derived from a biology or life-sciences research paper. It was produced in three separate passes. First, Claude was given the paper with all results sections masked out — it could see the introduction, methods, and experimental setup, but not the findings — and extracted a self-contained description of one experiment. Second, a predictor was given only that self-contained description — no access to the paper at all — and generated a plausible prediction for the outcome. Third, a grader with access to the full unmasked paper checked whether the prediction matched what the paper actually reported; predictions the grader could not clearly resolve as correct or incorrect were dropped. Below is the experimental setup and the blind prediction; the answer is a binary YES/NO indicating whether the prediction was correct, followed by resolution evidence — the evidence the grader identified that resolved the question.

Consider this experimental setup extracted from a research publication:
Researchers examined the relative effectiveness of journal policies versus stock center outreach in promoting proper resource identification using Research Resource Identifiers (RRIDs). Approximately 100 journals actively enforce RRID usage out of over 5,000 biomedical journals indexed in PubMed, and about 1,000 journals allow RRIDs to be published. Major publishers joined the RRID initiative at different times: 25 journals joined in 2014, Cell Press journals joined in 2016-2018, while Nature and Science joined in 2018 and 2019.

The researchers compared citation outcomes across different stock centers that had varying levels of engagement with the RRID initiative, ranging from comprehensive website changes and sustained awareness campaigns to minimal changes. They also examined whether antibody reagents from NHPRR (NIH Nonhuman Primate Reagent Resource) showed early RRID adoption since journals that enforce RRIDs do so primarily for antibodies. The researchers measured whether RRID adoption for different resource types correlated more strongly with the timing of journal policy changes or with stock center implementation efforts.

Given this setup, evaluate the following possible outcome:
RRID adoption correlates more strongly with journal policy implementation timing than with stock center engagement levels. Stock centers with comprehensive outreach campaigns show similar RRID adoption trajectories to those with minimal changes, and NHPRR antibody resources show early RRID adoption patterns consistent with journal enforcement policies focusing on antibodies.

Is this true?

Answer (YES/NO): NO